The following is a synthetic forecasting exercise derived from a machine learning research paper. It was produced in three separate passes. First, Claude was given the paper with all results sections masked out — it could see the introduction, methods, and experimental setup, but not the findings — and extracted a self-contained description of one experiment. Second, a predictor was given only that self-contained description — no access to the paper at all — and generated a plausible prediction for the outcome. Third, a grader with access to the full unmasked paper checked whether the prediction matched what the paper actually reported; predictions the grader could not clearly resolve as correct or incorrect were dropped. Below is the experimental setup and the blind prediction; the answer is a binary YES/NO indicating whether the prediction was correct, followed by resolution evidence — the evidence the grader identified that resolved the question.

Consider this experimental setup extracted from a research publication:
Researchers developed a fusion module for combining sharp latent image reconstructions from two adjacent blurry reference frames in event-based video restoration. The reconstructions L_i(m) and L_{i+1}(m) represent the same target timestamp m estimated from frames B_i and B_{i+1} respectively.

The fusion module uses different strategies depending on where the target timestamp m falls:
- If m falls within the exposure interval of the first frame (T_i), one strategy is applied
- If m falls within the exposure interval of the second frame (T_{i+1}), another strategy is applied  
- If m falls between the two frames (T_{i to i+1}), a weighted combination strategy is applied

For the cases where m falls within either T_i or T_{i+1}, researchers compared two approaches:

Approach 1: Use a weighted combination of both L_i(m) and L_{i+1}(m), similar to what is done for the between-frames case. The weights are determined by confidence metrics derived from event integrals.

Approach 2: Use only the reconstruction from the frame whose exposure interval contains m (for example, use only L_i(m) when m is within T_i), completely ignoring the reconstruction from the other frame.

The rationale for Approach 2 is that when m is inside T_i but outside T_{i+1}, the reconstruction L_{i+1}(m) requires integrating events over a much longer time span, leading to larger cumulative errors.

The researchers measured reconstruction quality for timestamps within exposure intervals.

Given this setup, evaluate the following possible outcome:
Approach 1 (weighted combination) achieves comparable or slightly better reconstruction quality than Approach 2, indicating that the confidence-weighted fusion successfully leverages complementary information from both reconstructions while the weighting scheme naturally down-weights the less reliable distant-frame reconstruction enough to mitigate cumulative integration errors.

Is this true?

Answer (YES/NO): NO